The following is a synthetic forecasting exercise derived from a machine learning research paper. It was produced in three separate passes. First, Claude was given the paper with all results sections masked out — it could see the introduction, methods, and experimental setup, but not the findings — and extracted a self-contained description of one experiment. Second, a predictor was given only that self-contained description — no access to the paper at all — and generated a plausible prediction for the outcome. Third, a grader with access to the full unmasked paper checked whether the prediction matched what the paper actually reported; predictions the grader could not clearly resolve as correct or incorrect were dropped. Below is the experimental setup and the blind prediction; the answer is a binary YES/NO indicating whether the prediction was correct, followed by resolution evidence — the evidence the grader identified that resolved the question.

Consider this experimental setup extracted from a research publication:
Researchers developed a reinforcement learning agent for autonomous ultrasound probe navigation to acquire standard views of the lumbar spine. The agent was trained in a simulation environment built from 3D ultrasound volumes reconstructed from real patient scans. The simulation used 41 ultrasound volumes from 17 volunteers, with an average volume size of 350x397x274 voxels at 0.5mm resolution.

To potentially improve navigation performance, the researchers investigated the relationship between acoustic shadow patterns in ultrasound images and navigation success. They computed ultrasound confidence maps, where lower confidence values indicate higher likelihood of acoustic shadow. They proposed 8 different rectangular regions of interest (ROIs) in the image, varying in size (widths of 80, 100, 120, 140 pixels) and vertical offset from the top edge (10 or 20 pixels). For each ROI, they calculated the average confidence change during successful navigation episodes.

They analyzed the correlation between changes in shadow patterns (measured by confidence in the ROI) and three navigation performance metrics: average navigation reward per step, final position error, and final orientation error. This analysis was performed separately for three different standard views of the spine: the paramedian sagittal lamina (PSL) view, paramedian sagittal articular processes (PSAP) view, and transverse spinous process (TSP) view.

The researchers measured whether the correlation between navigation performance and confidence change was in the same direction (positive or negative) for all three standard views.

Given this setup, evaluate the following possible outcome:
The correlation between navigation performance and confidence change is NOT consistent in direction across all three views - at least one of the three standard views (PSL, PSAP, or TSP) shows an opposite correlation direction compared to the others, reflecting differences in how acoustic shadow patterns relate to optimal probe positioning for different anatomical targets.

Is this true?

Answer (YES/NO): YES